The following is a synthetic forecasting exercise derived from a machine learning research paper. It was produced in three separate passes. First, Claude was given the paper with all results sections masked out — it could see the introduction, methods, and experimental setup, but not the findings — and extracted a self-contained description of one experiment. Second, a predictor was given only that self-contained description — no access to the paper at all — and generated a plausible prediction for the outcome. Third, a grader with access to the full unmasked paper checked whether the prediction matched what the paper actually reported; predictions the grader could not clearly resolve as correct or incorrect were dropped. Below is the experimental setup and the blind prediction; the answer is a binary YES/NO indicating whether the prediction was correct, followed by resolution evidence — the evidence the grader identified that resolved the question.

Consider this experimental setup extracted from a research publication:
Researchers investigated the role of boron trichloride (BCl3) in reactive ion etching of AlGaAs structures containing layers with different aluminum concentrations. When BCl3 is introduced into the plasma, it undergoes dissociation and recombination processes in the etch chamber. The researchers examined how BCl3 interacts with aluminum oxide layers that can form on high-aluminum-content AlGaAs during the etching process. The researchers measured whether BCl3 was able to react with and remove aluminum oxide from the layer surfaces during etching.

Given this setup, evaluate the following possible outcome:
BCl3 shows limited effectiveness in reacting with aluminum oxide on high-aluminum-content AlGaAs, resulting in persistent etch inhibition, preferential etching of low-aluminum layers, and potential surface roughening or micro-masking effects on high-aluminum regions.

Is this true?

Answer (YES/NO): NO